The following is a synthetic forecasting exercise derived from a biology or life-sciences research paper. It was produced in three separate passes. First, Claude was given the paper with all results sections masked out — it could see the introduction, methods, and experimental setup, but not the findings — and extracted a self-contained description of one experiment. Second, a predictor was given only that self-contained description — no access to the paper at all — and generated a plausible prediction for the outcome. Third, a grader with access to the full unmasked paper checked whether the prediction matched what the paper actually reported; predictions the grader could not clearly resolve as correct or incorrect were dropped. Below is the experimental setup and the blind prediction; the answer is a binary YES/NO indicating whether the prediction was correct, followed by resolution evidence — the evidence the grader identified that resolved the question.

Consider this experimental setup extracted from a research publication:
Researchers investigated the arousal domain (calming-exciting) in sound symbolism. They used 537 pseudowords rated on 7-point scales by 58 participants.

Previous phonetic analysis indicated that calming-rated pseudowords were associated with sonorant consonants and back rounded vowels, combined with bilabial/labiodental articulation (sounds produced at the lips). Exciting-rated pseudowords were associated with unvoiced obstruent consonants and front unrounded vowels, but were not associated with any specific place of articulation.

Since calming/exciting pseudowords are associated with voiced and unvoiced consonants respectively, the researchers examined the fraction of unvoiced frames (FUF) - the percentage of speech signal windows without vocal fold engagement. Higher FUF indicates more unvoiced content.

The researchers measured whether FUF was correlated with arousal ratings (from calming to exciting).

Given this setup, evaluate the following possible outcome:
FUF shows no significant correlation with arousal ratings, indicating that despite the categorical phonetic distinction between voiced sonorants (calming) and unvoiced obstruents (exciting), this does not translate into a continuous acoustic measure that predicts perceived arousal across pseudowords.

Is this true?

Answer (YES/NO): NO